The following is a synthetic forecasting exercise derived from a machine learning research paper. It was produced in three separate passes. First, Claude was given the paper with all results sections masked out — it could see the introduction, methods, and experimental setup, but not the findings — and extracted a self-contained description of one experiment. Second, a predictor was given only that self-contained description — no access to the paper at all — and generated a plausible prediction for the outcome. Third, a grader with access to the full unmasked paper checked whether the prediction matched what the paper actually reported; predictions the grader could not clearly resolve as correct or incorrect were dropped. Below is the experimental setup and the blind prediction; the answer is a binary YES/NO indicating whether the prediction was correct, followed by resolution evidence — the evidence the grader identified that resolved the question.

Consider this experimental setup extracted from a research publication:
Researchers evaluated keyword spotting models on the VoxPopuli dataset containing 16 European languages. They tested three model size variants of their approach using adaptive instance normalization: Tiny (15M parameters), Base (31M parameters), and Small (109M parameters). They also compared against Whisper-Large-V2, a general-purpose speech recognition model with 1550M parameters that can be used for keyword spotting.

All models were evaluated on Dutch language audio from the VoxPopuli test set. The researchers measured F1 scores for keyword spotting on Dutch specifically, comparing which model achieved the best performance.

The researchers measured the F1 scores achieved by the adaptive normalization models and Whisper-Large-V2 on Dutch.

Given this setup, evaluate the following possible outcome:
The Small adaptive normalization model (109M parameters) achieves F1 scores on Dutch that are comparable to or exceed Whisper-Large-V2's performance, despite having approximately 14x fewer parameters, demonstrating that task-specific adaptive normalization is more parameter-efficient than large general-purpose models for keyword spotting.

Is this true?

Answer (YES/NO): YES